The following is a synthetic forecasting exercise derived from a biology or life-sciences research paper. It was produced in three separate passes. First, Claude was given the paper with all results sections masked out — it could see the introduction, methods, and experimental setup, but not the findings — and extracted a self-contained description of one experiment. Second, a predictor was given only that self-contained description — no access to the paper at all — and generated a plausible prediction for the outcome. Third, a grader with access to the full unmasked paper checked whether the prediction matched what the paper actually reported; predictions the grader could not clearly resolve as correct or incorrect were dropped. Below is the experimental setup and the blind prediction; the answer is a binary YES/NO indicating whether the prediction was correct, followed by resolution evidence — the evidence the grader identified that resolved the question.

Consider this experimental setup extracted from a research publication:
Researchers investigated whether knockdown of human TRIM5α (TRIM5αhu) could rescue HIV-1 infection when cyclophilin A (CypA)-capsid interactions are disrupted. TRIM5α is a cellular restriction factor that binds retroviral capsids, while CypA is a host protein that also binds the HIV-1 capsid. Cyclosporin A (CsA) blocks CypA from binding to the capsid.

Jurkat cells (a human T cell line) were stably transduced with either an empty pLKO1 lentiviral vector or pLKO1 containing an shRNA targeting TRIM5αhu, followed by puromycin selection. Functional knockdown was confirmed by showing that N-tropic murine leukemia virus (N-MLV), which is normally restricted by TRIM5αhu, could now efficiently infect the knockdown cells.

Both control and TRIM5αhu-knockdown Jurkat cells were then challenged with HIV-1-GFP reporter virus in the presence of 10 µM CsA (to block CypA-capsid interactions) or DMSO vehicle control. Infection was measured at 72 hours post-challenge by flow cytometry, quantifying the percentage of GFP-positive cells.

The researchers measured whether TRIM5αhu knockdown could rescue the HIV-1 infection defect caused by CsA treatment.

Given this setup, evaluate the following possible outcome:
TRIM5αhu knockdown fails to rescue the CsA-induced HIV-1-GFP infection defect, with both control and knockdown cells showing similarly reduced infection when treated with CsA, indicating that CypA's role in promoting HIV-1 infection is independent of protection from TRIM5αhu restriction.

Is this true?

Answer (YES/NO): NO